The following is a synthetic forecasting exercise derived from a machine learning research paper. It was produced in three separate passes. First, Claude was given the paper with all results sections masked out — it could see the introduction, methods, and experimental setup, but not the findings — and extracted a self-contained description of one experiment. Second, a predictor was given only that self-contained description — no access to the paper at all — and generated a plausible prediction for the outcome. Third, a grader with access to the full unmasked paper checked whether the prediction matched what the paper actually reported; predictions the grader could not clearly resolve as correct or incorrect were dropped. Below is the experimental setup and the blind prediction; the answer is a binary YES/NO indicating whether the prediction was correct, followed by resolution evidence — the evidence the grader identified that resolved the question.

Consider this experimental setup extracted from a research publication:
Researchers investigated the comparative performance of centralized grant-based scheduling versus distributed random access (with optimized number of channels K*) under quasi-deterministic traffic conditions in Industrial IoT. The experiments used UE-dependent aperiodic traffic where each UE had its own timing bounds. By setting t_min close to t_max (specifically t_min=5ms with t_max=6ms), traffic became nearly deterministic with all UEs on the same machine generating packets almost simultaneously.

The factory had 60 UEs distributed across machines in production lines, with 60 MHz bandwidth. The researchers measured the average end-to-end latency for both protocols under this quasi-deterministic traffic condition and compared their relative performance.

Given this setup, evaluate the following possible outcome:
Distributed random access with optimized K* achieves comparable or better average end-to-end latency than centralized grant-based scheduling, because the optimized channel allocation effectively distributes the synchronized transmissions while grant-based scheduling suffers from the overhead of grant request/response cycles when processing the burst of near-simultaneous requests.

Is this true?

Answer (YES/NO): YES